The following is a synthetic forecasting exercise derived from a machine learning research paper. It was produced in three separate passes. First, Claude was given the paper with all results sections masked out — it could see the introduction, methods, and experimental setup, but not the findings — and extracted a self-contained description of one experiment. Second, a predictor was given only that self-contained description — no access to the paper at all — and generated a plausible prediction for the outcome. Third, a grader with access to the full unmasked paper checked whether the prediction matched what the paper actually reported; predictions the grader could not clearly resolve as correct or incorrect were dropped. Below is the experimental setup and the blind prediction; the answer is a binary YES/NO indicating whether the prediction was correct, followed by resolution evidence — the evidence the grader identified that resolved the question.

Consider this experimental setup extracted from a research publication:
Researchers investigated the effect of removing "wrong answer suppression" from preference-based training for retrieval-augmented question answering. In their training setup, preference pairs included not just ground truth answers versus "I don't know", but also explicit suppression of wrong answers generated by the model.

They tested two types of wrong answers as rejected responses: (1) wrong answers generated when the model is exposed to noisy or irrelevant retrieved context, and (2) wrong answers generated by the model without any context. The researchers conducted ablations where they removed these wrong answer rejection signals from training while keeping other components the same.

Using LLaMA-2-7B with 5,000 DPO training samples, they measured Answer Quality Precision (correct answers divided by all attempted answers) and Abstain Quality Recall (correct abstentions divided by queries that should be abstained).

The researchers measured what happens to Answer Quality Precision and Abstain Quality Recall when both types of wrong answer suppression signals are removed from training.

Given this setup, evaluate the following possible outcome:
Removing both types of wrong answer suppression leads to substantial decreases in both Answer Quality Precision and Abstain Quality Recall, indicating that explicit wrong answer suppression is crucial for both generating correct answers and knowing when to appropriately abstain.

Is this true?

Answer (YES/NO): YES